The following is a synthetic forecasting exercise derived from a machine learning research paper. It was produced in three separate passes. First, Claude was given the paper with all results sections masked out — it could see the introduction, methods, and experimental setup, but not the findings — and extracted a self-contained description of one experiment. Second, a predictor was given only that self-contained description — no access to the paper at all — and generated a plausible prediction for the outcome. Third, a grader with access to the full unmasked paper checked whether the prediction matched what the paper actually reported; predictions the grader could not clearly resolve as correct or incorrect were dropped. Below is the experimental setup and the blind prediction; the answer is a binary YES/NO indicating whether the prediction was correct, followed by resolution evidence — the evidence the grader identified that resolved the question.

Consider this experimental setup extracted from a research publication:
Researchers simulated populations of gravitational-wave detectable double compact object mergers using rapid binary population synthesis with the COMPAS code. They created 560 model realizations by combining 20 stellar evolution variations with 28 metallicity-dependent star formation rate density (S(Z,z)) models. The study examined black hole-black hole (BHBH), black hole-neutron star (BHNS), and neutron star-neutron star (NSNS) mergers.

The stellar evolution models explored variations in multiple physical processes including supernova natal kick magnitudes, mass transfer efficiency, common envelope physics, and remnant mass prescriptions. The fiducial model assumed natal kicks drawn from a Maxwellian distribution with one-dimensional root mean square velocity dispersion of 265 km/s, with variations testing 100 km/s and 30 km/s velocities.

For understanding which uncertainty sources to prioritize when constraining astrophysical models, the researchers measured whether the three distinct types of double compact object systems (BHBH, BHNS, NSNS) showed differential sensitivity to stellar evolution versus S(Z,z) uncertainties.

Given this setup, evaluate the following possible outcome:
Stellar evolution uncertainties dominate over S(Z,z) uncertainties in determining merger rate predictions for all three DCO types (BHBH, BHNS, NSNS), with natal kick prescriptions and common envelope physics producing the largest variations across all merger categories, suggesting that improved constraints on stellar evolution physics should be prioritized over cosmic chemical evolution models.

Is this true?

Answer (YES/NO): NO